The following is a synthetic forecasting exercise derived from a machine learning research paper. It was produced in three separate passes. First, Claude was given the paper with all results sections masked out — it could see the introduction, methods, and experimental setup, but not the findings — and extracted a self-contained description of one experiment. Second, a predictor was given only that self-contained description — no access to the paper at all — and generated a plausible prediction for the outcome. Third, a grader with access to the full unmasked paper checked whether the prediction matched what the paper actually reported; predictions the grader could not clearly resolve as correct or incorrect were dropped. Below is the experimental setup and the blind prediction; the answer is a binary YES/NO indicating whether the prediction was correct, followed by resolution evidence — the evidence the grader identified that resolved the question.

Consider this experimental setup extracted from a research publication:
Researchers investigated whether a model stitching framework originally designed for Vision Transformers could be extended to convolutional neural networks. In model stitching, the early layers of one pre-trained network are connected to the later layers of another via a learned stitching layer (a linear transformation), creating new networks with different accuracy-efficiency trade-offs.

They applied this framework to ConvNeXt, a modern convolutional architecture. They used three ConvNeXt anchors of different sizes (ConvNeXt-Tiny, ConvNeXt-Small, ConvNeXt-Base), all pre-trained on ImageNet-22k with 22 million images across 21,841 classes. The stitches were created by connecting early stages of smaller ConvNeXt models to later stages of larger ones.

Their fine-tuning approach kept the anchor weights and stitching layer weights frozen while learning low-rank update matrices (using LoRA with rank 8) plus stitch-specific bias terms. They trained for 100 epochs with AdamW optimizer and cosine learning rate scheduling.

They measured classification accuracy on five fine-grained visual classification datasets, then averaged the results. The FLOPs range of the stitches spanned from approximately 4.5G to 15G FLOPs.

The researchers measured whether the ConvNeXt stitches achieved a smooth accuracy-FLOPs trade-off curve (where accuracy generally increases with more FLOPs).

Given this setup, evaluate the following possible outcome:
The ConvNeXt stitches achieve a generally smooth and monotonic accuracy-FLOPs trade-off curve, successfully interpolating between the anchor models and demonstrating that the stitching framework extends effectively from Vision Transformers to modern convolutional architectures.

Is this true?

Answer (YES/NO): YES